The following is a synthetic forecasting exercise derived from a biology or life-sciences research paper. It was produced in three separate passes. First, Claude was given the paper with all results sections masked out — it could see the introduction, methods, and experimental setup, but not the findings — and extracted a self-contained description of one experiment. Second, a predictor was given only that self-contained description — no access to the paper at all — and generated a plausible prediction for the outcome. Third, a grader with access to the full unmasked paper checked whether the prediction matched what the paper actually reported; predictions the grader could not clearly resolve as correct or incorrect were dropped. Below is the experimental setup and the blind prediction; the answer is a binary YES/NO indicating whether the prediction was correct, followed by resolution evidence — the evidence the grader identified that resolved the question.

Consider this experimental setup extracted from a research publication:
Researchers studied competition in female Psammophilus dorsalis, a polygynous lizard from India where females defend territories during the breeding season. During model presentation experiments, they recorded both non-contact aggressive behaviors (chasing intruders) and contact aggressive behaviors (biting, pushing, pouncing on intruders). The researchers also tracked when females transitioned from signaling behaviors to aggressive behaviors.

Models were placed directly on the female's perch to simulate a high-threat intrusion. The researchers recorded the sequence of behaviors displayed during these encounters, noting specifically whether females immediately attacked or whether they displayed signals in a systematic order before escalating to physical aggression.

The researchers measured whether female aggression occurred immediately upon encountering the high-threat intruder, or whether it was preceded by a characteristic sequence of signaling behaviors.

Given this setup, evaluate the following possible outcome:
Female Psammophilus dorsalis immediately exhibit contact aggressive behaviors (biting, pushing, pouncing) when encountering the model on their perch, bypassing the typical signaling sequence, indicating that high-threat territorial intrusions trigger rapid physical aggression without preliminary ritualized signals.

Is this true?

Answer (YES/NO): NO